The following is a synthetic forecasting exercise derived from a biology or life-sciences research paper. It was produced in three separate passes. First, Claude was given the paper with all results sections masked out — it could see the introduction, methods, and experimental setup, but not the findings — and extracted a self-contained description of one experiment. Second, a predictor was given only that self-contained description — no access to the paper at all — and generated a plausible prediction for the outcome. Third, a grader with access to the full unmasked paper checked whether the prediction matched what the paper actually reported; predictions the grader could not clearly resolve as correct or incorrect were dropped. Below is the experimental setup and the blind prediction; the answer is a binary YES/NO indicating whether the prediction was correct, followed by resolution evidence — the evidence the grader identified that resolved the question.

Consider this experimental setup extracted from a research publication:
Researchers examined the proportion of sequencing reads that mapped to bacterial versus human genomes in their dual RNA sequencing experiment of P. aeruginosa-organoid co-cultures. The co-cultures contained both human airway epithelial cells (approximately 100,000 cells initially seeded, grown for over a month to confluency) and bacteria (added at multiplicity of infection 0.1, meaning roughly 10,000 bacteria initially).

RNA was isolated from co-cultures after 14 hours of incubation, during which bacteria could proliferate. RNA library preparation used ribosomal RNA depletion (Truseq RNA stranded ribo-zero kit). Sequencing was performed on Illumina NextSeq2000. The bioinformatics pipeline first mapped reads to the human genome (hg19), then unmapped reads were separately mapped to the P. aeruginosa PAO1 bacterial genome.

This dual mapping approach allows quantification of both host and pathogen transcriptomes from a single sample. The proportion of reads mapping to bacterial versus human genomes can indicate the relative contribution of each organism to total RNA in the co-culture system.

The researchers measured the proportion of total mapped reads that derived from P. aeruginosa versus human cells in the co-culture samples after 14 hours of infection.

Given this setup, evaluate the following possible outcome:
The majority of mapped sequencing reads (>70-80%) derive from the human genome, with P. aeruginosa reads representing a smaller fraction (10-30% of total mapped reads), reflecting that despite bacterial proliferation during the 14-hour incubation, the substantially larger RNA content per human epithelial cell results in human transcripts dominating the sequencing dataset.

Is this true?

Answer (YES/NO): NO